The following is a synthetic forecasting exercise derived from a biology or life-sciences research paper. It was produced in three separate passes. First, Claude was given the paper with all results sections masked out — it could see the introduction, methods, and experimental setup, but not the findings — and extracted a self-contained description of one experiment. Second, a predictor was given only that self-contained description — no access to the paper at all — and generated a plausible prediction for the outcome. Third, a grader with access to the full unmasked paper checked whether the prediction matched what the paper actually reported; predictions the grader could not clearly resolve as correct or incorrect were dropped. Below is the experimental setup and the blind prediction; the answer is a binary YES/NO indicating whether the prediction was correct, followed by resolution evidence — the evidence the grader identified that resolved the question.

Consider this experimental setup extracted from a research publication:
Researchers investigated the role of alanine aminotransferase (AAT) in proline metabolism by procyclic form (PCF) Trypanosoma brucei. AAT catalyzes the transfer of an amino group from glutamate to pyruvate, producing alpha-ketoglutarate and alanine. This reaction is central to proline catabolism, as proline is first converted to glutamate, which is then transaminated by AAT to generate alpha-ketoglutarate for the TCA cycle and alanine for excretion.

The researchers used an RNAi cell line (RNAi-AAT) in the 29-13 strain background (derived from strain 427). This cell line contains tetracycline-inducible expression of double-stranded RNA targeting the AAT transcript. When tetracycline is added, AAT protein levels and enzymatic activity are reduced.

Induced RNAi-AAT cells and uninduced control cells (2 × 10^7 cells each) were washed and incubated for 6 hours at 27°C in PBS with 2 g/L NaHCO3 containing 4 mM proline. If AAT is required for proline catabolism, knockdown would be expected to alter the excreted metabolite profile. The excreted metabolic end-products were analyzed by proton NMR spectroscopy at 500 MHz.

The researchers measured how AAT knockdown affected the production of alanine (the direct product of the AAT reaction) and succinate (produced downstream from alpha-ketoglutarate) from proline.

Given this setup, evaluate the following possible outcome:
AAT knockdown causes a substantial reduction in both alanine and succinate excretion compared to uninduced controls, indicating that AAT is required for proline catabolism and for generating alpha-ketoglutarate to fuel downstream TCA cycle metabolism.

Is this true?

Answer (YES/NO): NO